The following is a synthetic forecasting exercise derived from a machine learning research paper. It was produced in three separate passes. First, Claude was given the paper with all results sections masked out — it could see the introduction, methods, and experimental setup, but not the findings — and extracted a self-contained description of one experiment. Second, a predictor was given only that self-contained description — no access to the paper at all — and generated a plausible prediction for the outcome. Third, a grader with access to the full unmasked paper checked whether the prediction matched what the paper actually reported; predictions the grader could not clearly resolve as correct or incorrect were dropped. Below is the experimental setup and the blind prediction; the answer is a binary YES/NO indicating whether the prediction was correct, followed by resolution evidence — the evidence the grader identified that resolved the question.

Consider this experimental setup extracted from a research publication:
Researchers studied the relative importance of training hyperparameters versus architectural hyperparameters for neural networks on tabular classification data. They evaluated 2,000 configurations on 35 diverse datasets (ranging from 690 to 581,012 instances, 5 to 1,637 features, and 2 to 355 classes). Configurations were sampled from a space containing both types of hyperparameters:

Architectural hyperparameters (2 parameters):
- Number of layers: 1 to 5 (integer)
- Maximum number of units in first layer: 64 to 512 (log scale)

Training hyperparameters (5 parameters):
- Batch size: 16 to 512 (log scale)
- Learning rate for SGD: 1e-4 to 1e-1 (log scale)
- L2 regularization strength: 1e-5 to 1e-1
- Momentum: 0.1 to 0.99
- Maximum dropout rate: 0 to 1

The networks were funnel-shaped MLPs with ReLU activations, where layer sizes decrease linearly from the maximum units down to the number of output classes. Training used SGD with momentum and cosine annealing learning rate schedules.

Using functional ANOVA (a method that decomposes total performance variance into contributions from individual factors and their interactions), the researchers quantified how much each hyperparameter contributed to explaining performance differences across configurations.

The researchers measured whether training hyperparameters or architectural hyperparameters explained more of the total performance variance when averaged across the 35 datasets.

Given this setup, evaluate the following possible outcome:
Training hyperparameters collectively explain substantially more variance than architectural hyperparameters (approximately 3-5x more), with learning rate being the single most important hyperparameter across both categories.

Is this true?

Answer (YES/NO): NO